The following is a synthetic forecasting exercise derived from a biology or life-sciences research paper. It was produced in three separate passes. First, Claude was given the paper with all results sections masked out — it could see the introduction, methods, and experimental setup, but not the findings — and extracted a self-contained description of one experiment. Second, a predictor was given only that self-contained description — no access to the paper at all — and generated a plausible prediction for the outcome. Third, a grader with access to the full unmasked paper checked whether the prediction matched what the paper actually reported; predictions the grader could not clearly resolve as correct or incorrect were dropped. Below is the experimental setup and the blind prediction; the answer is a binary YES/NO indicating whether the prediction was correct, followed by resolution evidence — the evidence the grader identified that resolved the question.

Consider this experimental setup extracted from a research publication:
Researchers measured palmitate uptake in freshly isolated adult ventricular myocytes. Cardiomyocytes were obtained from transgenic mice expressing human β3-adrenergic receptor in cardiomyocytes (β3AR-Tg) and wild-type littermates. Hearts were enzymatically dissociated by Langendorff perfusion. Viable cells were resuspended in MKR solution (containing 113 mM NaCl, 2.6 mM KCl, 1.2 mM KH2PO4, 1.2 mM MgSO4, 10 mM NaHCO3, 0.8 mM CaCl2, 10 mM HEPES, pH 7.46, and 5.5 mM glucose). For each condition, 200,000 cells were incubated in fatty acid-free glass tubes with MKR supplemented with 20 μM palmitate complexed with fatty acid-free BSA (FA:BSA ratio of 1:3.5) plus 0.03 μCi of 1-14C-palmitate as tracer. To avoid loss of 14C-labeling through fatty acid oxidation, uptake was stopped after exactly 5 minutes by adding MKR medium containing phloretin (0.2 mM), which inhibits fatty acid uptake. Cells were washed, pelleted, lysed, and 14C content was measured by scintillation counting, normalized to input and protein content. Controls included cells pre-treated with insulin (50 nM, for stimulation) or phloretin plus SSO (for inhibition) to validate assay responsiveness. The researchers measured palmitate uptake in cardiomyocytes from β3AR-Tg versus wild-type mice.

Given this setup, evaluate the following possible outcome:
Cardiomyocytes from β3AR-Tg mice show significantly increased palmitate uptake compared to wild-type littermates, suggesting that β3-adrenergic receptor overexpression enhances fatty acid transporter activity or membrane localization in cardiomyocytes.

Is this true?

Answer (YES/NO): NO